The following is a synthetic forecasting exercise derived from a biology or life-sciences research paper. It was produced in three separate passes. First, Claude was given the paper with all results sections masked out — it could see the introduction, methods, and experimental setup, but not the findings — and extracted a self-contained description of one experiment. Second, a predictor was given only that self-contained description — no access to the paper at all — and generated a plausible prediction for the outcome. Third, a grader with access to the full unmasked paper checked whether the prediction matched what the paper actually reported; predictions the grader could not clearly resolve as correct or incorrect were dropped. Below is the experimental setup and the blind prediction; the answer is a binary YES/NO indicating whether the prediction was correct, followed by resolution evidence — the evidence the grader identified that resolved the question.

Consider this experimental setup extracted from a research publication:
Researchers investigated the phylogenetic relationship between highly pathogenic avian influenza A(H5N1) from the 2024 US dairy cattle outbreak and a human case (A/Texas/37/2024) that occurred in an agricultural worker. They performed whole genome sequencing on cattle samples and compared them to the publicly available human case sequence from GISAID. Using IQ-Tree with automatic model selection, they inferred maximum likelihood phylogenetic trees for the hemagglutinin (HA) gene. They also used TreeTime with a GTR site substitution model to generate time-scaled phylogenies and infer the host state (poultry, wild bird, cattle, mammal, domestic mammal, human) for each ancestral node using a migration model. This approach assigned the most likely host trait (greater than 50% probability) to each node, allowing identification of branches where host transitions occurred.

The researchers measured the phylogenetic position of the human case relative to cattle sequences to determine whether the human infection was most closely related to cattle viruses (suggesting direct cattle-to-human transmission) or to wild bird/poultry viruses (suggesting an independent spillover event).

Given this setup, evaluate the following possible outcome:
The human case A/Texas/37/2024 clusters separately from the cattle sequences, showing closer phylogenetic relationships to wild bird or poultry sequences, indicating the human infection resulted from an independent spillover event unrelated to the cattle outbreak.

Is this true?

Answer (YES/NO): NO